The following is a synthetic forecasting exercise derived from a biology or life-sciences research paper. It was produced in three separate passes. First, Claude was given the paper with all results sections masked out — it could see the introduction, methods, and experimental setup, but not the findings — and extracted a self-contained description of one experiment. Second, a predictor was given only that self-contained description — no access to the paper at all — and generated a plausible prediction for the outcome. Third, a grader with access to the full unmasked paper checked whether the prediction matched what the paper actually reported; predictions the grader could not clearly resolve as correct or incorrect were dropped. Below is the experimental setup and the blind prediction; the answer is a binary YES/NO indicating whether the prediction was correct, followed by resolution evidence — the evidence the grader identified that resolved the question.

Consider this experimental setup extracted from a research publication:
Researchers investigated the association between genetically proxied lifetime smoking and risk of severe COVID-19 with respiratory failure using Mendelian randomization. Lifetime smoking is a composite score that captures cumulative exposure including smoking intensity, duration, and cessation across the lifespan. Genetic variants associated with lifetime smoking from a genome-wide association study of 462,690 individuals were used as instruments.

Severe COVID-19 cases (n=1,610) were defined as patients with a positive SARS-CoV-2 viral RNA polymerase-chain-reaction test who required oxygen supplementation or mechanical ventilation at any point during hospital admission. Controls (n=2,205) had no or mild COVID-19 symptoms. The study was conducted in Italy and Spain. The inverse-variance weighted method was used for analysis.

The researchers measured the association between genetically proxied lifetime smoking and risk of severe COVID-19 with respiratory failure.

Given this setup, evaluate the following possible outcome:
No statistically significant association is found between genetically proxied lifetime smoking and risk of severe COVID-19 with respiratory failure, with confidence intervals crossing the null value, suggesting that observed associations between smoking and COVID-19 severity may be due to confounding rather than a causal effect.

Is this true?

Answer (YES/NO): NO